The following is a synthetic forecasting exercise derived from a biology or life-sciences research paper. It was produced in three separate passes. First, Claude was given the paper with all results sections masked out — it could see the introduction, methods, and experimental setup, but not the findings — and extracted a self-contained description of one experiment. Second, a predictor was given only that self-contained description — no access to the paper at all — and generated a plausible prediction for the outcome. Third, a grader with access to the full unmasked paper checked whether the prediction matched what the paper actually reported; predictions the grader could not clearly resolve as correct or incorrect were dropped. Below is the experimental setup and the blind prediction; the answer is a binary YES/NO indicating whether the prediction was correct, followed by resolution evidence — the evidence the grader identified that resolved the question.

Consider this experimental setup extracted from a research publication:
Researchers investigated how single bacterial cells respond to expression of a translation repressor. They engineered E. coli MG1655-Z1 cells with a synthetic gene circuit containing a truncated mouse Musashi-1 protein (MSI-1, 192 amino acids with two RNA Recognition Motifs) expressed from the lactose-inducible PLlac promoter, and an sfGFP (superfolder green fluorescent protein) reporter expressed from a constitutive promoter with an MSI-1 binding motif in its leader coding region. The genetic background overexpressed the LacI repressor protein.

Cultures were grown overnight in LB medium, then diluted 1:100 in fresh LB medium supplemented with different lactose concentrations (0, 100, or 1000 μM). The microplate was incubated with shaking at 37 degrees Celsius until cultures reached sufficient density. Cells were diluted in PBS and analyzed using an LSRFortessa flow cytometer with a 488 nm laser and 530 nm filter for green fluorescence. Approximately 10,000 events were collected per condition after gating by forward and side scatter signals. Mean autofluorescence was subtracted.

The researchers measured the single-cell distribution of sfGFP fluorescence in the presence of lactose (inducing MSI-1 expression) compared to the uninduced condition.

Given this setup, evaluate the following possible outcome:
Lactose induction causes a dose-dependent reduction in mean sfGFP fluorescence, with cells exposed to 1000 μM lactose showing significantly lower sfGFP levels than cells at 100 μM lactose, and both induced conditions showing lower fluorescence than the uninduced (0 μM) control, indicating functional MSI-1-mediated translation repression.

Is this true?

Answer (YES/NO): YES